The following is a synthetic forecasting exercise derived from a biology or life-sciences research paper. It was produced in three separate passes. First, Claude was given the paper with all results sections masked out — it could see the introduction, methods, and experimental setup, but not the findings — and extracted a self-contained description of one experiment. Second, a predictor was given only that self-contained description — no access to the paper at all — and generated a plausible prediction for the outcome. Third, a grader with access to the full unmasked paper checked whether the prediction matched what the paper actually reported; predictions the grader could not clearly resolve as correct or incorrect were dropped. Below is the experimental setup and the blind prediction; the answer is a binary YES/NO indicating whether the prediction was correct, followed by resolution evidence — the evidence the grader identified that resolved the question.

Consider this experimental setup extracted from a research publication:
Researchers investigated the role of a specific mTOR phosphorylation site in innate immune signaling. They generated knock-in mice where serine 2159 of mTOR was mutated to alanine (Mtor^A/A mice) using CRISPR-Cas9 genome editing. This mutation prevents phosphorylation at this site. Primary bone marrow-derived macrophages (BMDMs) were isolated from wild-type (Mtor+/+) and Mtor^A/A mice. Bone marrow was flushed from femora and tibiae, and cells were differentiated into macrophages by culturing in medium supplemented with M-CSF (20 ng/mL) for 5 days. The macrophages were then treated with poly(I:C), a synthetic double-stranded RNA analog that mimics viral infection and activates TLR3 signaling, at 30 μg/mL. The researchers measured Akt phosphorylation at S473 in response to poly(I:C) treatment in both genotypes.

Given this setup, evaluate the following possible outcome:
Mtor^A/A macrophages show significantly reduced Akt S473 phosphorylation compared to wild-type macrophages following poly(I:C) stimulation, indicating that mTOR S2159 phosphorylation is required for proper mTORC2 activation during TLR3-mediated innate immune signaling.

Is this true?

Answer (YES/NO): YES